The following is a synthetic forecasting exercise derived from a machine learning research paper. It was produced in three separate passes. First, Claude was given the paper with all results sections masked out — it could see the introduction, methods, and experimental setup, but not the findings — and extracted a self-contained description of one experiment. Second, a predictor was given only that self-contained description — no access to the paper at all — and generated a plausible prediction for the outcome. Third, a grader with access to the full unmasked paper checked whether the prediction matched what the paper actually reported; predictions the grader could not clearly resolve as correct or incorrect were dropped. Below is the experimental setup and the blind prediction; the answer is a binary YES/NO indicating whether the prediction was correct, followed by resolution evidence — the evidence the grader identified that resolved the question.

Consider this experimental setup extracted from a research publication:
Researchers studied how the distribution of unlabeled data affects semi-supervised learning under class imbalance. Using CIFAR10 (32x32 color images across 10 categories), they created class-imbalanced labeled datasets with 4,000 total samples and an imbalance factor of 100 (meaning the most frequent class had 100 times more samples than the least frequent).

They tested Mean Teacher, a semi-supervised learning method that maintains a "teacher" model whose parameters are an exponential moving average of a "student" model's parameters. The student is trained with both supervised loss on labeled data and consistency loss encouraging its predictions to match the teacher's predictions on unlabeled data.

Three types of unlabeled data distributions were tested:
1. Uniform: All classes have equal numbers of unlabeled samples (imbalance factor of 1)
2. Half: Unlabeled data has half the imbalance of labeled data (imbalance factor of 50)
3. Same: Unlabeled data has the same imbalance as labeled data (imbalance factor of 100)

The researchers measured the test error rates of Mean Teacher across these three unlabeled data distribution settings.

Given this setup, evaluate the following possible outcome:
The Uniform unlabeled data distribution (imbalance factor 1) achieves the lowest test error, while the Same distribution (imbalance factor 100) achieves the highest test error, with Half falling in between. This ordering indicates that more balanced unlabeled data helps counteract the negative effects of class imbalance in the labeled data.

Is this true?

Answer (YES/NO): YES